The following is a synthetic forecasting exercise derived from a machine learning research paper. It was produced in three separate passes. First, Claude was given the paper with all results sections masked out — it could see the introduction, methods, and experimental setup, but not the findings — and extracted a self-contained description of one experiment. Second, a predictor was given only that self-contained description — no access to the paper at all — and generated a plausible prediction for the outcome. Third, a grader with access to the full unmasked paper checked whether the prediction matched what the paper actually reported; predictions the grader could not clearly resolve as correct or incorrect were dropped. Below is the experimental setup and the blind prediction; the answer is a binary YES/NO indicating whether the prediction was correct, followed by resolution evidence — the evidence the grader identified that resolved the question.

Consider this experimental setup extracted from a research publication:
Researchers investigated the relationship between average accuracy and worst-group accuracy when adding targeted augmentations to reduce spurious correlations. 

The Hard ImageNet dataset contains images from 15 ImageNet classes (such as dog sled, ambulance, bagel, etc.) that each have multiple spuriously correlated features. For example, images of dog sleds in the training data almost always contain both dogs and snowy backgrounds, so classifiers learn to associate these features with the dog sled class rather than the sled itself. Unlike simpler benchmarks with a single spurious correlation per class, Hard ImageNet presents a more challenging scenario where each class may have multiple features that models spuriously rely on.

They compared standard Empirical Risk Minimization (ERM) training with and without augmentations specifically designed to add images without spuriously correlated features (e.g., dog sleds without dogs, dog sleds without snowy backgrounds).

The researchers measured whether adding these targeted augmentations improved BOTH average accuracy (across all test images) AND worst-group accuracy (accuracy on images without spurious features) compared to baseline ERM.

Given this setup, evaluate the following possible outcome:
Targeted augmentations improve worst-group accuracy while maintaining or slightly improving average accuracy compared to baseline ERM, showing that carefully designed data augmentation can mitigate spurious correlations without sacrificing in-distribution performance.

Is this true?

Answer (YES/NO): YES